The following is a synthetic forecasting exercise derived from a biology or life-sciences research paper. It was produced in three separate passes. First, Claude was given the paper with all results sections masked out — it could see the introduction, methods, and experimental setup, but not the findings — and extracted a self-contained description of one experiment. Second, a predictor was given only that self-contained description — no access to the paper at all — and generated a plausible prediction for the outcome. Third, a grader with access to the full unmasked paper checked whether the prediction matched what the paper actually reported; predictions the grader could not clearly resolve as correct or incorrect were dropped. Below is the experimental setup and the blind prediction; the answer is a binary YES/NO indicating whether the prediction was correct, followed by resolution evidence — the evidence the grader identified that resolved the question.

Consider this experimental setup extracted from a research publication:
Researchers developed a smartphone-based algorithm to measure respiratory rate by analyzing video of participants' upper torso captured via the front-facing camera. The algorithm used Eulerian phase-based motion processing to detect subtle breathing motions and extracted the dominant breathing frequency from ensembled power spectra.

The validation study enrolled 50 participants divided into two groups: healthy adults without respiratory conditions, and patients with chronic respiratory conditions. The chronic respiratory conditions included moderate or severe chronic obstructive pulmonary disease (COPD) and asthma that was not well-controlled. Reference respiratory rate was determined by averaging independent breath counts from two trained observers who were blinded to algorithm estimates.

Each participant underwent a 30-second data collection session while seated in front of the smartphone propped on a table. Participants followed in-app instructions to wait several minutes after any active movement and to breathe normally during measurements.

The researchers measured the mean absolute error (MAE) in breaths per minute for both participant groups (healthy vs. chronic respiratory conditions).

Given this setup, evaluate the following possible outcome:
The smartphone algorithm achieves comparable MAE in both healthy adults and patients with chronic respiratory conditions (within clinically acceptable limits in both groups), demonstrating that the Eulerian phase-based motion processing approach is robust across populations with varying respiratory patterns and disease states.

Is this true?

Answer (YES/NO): YES